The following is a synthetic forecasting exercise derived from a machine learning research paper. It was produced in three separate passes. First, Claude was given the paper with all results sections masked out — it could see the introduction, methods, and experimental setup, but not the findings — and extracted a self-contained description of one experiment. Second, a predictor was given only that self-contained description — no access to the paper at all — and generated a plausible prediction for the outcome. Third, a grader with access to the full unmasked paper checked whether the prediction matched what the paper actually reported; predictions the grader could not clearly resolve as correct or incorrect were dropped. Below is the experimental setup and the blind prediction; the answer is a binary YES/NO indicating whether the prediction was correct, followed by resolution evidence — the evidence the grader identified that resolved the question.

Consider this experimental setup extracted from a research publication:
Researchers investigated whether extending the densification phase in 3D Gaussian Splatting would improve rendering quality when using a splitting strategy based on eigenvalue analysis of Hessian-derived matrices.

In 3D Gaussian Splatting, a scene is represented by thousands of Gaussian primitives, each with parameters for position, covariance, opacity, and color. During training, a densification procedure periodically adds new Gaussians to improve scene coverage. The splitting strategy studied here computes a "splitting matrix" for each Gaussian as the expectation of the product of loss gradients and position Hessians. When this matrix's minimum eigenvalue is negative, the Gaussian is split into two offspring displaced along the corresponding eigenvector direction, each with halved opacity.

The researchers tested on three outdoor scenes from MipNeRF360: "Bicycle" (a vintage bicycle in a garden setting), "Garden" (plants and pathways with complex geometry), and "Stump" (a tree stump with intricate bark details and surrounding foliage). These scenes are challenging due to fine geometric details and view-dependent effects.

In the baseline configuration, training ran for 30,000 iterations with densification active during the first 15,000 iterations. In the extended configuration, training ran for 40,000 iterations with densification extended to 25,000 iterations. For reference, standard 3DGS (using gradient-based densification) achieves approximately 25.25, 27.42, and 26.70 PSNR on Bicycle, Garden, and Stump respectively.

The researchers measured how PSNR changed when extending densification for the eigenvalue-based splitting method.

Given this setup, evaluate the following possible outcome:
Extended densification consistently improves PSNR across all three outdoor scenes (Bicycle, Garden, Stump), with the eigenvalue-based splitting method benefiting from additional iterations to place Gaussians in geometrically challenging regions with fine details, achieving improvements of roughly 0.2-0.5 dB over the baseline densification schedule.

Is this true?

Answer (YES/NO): YES